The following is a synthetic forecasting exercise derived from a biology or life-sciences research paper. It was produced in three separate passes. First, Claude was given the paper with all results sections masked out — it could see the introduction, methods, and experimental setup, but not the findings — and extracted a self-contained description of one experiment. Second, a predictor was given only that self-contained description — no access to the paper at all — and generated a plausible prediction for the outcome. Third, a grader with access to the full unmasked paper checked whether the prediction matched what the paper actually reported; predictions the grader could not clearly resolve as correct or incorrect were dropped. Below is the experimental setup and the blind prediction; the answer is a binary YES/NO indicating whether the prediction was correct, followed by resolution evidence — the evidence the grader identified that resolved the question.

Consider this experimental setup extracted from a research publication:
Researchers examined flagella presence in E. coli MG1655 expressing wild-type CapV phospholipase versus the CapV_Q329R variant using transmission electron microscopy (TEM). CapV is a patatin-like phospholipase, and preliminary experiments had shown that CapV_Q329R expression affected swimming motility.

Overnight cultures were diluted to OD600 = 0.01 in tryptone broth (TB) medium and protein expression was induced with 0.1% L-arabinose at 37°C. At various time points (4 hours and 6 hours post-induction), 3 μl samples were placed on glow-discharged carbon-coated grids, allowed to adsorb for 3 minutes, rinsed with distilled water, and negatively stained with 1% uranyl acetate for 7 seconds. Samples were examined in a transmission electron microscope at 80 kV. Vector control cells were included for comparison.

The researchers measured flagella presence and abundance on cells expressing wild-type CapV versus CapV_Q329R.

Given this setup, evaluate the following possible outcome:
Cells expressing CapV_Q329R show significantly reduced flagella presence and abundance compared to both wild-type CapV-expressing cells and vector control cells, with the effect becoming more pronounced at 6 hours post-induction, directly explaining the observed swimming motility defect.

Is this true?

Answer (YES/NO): YES